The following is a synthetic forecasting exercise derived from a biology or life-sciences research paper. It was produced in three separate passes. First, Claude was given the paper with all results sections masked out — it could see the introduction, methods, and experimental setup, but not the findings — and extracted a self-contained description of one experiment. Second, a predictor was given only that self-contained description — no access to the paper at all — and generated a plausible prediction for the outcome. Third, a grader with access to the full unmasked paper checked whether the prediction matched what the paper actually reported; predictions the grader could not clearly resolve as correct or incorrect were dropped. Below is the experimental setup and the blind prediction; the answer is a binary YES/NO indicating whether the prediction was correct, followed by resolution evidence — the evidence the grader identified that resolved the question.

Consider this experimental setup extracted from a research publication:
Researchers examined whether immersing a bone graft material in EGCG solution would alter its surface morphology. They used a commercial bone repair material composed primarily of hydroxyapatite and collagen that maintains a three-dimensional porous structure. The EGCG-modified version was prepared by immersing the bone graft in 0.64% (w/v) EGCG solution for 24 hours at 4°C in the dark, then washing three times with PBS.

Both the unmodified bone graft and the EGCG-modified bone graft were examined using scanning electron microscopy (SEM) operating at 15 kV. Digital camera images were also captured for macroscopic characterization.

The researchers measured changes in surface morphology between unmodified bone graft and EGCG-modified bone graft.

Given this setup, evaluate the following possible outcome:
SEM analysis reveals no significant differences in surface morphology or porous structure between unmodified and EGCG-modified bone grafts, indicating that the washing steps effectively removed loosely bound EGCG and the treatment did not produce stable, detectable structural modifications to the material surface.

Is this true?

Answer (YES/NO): NO